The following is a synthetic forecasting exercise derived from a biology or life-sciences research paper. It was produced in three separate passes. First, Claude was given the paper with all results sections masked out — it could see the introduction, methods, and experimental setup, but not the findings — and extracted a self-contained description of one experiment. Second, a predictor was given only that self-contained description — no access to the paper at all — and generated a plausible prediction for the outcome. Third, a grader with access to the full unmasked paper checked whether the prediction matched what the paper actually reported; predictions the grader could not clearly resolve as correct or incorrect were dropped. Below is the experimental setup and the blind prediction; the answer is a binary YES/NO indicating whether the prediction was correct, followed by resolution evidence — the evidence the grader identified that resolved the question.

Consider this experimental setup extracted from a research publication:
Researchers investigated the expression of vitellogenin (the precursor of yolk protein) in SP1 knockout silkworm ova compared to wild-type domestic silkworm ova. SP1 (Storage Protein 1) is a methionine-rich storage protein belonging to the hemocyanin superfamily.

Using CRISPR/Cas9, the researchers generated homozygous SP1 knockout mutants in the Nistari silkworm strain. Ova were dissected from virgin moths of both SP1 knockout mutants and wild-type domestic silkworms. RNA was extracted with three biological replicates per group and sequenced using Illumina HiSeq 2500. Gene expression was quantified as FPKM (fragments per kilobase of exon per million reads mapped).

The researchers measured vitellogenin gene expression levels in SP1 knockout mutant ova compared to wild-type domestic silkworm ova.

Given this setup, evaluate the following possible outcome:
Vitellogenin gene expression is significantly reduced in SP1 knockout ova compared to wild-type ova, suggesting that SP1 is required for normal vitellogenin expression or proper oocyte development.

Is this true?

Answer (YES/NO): YES